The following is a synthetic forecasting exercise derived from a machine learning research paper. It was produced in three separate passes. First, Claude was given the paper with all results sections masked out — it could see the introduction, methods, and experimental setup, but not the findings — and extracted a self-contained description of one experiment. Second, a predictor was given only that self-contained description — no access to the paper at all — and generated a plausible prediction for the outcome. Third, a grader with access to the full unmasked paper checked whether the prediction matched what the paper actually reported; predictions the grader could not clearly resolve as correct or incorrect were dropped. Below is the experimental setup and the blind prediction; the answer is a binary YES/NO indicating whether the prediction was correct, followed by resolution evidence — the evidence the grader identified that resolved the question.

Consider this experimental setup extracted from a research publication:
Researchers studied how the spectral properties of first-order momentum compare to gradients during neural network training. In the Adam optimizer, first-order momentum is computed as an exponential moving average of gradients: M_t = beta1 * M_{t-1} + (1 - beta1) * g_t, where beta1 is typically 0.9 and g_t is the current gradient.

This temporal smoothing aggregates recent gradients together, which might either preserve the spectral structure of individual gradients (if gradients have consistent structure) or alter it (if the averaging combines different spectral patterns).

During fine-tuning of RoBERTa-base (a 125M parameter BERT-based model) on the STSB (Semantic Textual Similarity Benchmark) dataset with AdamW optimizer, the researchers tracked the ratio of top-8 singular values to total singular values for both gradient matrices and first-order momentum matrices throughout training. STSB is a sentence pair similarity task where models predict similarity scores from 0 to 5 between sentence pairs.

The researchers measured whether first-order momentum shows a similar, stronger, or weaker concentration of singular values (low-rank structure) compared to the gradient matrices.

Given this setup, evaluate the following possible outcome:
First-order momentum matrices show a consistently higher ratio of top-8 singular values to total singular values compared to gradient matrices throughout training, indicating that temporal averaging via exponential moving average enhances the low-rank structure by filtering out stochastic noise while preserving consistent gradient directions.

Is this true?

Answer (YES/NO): NO